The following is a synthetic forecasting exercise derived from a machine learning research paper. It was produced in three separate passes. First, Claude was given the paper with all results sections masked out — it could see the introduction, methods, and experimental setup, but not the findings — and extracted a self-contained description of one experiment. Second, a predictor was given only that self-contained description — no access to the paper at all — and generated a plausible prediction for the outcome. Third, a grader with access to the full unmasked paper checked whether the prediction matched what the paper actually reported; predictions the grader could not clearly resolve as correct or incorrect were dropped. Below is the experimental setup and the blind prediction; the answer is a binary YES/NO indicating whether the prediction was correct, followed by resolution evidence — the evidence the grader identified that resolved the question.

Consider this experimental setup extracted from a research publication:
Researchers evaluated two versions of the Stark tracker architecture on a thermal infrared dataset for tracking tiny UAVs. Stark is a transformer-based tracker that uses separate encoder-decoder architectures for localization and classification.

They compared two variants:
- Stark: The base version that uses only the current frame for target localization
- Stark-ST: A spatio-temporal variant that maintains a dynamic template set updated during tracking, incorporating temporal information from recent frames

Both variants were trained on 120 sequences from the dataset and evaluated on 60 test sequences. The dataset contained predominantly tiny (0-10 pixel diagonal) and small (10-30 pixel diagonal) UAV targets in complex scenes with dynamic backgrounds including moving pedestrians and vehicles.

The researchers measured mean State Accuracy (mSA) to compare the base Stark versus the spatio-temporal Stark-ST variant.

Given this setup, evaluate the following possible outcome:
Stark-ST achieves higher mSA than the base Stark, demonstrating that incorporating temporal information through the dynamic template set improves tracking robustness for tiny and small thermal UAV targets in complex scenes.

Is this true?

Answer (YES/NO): YES